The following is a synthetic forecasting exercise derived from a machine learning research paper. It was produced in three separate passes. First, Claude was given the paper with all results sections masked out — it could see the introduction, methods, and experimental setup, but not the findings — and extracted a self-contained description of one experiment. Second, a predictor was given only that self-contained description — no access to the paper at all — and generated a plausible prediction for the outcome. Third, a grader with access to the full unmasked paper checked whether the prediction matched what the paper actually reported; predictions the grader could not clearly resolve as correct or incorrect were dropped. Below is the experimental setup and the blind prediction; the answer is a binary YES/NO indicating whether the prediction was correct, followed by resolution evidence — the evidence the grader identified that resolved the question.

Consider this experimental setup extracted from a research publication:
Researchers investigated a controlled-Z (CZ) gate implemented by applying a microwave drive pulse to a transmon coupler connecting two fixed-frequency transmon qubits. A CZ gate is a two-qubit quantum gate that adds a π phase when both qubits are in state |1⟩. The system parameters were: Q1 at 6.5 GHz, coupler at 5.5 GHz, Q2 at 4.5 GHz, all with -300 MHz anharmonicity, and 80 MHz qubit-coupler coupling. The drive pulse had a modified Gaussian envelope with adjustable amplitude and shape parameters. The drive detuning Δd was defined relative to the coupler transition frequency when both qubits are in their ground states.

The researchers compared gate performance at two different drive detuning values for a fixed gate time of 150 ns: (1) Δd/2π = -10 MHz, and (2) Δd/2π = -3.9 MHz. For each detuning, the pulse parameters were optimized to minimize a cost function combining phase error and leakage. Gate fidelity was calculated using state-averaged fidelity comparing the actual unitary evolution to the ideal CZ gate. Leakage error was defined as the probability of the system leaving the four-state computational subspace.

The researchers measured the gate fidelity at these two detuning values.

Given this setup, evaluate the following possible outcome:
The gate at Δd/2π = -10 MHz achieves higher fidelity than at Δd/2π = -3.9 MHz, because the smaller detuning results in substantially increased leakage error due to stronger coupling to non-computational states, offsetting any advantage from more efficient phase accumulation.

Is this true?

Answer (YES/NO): NO